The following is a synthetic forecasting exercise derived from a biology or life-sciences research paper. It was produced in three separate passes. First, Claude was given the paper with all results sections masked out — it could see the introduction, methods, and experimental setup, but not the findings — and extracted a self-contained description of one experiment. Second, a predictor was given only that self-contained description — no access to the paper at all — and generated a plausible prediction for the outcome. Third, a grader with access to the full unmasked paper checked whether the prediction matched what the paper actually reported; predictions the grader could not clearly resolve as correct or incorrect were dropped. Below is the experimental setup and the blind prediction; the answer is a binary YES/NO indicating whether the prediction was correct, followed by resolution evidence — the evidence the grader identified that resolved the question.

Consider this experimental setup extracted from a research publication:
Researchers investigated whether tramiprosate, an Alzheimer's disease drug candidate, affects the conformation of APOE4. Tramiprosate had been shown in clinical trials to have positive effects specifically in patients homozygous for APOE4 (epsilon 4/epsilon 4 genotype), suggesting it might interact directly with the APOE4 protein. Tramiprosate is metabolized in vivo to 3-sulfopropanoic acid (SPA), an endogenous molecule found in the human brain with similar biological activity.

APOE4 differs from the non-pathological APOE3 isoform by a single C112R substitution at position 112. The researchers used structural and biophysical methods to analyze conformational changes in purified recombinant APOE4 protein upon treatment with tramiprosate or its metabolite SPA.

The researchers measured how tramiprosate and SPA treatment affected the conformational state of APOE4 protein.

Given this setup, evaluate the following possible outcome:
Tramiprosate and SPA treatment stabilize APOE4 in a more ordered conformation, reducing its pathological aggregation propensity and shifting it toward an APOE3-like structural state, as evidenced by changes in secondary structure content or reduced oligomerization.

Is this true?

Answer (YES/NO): YES